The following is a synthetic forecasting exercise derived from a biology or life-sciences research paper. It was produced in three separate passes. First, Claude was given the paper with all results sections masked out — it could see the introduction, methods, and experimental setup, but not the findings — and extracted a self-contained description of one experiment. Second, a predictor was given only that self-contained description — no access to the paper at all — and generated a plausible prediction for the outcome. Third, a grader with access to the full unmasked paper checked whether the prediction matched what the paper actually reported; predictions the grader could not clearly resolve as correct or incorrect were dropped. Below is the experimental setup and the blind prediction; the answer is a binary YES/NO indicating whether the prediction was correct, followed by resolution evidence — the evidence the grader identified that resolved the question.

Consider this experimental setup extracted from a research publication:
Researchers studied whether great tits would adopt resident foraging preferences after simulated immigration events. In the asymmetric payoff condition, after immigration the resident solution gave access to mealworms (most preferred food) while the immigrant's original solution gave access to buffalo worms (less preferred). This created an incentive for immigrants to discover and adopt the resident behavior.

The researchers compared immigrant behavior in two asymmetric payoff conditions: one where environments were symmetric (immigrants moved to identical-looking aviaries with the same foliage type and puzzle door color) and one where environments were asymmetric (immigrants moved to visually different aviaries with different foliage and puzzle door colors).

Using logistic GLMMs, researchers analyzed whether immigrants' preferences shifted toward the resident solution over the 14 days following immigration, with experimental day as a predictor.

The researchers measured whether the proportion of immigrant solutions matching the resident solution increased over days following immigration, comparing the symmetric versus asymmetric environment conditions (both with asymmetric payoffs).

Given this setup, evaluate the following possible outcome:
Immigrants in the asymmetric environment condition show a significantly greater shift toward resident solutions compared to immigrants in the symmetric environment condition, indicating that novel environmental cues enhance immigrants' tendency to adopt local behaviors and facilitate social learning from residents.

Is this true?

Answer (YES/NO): YES